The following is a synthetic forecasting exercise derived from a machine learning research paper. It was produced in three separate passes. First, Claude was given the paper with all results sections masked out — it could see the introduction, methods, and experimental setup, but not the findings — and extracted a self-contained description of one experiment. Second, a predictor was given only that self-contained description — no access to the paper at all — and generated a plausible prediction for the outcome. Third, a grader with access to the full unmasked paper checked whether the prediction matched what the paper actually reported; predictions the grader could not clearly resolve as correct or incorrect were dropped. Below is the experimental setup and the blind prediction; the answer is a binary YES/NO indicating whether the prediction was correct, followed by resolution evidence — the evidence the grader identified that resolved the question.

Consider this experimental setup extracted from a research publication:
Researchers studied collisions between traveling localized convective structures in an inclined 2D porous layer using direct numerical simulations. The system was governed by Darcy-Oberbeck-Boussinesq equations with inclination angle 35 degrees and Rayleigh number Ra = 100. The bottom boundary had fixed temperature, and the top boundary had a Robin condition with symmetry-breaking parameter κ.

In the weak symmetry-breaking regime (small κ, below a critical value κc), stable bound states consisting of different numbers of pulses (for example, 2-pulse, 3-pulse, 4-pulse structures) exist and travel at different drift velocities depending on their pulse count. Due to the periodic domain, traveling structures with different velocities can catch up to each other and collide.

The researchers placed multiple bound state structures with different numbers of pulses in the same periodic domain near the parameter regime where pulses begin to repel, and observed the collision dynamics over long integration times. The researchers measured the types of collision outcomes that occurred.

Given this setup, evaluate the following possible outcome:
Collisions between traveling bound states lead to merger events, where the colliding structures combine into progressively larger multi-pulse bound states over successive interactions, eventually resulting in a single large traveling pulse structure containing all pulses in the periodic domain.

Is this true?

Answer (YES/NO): YES